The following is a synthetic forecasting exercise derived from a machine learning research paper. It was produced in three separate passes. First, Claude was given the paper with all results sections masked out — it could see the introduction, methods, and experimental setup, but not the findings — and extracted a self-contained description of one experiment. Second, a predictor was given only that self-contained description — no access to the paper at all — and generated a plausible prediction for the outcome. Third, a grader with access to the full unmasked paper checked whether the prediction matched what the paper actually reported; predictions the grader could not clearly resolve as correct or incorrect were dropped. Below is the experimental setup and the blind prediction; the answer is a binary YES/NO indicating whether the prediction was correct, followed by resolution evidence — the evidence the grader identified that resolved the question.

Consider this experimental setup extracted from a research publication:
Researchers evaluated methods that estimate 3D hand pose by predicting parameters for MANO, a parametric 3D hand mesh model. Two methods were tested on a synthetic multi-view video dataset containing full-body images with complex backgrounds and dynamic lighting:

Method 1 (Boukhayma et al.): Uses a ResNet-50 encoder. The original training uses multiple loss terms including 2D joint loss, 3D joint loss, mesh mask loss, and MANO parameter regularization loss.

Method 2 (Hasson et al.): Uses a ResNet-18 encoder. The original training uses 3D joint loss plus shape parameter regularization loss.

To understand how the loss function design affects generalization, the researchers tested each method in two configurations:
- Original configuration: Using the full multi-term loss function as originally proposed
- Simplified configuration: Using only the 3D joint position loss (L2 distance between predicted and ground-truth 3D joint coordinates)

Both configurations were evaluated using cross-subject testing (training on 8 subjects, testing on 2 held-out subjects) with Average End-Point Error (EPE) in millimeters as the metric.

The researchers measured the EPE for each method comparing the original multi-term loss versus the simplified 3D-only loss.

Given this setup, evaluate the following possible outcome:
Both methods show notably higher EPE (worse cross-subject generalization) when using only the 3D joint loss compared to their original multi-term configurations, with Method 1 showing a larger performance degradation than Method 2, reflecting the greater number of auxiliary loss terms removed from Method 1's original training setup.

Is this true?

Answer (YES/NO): NO